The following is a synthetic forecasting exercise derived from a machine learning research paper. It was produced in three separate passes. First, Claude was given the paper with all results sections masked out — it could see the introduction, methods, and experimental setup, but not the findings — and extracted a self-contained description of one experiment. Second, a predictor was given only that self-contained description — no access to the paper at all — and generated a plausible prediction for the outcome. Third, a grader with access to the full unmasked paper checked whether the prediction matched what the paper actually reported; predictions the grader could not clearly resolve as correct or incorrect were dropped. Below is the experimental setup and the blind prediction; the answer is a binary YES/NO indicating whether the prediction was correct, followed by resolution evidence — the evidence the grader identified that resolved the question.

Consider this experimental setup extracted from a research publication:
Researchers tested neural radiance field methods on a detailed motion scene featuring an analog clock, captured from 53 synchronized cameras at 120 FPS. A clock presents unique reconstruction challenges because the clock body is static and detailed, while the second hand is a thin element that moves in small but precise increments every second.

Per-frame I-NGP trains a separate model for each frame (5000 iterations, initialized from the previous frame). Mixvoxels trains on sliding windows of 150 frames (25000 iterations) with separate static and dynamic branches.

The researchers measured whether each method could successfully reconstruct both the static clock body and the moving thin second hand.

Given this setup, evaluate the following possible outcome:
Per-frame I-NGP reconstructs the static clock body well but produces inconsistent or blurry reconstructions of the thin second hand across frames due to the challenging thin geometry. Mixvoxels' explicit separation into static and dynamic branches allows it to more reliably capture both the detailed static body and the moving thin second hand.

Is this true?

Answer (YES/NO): NO